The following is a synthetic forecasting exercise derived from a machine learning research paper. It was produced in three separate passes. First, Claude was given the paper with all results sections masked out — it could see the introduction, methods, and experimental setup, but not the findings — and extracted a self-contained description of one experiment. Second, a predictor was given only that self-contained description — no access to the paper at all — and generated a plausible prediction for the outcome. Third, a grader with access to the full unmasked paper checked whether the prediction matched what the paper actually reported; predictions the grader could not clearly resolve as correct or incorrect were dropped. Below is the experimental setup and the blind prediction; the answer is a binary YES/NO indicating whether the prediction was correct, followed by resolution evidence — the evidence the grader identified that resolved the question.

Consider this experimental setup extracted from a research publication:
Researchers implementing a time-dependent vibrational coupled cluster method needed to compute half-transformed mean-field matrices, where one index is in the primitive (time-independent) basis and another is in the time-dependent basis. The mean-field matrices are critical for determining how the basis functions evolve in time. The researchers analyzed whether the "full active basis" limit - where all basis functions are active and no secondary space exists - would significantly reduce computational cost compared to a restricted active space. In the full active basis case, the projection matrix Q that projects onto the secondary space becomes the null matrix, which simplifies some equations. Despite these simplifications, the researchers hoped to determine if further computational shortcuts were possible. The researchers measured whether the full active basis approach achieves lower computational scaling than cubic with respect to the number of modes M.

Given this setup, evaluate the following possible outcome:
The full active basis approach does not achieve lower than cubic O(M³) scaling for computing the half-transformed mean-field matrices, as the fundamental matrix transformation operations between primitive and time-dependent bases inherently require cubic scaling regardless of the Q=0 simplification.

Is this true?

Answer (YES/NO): YES